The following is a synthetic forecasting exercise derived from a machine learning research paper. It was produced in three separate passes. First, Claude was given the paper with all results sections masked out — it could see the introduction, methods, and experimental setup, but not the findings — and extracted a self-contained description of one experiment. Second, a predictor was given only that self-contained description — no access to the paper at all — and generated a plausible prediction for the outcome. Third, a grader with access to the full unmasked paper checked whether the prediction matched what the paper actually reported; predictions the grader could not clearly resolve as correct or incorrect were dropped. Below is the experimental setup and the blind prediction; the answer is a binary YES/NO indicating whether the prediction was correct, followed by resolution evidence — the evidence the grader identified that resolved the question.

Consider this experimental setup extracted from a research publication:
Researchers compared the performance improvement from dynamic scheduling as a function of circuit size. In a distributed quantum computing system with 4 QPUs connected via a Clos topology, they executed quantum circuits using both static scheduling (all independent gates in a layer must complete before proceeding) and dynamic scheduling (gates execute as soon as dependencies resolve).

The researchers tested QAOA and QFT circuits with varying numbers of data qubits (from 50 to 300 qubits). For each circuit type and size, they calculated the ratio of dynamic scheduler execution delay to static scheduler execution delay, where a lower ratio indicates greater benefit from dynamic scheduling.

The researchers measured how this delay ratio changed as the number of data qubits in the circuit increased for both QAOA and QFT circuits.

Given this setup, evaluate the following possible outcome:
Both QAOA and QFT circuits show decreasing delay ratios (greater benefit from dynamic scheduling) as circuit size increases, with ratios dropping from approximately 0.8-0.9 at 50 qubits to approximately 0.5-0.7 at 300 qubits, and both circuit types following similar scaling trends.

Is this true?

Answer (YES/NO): NO